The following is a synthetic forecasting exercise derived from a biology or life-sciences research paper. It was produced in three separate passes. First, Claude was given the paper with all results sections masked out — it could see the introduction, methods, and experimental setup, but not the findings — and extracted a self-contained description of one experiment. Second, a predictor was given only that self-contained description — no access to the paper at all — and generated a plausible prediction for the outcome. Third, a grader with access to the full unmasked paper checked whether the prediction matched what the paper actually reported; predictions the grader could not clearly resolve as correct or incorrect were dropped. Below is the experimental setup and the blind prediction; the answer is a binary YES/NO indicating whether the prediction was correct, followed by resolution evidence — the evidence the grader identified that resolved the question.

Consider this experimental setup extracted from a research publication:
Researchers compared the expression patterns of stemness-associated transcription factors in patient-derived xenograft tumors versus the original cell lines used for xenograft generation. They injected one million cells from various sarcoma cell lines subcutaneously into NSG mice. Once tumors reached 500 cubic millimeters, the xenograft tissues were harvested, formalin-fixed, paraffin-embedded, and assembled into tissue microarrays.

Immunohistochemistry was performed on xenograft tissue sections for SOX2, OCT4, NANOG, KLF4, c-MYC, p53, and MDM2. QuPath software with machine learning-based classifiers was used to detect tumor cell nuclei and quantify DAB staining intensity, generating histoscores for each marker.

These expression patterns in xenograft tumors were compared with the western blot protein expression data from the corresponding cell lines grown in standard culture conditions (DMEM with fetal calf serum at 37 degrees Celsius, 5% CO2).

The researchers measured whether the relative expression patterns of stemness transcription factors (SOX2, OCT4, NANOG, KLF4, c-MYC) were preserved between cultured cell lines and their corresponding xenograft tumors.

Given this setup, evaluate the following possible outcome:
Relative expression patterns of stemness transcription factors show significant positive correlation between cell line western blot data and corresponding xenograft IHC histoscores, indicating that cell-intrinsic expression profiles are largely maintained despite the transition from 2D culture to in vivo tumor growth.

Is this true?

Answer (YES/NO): NO